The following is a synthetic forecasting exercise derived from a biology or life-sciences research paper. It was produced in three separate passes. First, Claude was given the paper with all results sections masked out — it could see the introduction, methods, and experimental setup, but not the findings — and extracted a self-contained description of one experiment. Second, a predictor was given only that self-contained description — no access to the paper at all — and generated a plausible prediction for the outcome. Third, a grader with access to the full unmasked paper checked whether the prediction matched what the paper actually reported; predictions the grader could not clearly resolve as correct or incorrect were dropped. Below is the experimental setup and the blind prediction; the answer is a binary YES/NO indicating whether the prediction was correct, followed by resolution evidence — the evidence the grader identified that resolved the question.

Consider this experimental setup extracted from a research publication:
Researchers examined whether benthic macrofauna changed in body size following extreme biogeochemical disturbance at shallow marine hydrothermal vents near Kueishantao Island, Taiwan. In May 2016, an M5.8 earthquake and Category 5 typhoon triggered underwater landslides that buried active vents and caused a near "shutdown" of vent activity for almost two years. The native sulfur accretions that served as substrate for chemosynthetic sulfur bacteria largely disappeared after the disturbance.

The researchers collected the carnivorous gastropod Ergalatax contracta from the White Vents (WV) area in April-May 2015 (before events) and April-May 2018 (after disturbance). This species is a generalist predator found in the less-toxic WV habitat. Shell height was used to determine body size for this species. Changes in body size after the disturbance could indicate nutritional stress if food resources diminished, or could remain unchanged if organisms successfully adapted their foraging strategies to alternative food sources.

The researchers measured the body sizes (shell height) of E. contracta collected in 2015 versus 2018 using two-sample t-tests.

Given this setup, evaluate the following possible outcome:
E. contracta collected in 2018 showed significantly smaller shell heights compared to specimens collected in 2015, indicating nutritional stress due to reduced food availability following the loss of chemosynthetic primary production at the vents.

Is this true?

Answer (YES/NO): NO